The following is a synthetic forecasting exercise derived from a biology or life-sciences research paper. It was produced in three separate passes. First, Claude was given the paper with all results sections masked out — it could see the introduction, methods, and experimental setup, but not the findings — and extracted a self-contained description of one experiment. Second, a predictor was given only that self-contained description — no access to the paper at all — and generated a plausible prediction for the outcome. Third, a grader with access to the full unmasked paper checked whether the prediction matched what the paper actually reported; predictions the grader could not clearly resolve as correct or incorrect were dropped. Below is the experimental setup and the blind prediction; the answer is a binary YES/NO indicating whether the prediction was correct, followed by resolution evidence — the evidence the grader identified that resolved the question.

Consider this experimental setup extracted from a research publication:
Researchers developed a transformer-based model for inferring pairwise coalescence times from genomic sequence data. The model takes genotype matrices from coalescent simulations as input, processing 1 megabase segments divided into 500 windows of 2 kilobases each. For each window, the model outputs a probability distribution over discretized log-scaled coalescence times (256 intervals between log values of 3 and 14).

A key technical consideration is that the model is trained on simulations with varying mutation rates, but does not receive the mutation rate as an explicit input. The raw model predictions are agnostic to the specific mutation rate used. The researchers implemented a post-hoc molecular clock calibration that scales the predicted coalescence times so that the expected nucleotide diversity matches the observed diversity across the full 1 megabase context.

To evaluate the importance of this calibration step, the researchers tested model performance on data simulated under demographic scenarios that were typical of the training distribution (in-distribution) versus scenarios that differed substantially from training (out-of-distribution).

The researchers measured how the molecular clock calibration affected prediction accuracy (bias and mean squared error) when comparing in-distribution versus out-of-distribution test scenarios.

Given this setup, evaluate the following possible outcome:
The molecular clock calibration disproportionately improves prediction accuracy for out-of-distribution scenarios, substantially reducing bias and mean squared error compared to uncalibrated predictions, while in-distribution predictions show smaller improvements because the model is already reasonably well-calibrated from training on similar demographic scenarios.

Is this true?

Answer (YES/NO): YES